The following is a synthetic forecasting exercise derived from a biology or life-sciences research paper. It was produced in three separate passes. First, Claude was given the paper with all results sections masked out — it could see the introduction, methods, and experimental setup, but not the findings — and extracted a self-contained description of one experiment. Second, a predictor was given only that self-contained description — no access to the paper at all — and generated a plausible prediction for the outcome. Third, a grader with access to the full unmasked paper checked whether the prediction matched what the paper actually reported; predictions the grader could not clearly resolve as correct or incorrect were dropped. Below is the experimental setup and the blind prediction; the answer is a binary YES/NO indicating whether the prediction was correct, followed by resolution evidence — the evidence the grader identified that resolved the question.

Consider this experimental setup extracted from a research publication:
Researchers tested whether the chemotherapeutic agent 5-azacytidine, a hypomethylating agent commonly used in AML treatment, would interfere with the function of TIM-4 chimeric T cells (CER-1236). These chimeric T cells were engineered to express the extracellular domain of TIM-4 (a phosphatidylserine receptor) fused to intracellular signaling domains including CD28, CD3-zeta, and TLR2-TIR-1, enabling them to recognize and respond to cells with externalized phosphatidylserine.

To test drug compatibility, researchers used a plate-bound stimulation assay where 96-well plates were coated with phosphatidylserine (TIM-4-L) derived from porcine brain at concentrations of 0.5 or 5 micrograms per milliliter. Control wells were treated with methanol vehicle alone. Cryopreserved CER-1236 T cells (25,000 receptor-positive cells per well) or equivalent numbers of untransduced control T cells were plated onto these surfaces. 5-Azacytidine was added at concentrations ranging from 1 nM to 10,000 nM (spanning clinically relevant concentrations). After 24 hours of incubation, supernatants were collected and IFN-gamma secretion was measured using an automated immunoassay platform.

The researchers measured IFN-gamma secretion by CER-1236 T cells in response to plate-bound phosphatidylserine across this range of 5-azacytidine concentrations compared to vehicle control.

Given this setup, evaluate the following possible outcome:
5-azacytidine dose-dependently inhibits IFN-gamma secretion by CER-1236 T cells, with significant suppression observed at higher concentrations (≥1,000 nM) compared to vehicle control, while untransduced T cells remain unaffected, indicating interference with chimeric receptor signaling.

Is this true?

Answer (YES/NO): NO